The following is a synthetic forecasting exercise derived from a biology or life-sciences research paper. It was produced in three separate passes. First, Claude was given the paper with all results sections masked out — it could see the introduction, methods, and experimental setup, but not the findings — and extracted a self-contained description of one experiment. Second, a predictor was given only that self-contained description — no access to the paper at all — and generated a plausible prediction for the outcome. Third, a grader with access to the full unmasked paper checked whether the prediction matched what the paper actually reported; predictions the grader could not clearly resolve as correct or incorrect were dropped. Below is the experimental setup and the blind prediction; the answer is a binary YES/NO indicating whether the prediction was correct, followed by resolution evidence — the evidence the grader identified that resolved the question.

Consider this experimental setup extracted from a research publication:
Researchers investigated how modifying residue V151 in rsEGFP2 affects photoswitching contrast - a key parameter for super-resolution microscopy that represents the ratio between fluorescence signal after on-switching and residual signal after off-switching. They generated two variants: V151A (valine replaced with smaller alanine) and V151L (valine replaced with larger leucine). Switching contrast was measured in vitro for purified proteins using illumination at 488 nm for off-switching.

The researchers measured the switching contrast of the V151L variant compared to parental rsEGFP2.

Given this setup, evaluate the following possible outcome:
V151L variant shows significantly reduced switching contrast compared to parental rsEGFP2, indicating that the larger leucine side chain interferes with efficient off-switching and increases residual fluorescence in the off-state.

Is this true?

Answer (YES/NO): YES